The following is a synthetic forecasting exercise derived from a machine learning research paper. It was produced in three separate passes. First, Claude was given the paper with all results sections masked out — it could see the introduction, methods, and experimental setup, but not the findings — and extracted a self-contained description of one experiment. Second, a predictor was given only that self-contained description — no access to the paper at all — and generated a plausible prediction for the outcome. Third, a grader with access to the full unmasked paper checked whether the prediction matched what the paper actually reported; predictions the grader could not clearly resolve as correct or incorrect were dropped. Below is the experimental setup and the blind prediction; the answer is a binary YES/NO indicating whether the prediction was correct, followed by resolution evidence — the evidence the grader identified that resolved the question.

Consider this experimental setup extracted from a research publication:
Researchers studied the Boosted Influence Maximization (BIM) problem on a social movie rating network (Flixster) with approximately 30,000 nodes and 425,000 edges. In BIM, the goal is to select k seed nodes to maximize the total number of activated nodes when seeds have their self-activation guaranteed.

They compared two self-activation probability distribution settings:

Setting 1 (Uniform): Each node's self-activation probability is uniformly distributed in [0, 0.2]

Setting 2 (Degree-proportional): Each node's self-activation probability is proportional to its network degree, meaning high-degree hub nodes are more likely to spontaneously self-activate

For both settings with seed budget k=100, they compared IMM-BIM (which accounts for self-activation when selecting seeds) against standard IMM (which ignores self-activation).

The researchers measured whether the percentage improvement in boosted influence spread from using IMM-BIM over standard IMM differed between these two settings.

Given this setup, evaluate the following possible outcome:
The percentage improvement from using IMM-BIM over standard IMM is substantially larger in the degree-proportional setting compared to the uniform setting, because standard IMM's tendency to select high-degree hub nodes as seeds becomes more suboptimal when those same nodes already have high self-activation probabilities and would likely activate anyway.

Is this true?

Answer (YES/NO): NO